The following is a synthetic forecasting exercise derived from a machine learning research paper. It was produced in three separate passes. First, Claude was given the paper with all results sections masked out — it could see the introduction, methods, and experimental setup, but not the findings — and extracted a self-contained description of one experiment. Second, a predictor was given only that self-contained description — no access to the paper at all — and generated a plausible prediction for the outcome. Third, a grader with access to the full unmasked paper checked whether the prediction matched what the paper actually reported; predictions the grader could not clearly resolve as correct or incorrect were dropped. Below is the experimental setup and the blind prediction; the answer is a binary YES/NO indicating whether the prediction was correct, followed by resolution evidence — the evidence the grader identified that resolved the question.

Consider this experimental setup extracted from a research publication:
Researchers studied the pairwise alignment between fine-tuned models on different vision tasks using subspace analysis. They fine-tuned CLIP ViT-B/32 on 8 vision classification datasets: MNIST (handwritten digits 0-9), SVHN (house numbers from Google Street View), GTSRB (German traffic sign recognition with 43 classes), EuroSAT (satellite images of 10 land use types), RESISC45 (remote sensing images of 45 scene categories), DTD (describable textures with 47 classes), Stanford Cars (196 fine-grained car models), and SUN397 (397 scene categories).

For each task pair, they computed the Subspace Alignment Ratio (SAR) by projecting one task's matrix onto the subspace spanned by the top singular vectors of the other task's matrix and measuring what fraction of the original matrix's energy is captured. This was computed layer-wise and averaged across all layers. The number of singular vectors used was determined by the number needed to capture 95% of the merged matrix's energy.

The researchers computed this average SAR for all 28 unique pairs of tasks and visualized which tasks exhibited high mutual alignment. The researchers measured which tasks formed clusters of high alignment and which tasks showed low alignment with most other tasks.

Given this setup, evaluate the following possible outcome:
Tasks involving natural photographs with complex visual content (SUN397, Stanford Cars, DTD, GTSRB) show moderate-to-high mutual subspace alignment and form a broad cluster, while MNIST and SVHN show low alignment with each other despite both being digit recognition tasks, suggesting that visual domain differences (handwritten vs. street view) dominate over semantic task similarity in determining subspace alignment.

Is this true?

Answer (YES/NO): NO